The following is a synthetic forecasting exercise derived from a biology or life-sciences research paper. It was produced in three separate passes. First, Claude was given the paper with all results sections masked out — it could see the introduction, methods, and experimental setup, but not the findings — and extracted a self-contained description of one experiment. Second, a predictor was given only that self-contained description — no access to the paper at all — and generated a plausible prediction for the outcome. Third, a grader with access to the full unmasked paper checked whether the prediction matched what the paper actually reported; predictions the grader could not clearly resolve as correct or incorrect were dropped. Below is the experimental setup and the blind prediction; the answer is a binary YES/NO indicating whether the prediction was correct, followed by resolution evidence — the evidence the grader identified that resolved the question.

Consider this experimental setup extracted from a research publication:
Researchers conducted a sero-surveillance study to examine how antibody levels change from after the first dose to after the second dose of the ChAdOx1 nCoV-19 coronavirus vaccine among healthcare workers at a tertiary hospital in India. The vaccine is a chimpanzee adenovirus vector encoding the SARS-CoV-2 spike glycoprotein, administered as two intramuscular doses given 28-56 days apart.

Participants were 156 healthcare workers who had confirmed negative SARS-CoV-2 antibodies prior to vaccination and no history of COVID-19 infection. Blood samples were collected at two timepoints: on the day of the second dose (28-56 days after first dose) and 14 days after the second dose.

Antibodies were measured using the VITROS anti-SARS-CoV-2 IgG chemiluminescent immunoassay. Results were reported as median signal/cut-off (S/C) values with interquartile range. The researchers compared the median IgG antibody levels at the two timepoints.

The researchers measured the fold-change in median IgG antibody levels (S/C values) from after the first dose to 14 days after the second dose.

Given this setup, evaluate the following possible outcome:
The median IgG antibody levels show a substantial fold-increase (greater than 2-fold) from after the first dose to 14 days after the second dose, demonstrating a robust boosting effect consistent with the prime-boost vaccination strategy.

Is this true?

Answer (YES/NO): YES